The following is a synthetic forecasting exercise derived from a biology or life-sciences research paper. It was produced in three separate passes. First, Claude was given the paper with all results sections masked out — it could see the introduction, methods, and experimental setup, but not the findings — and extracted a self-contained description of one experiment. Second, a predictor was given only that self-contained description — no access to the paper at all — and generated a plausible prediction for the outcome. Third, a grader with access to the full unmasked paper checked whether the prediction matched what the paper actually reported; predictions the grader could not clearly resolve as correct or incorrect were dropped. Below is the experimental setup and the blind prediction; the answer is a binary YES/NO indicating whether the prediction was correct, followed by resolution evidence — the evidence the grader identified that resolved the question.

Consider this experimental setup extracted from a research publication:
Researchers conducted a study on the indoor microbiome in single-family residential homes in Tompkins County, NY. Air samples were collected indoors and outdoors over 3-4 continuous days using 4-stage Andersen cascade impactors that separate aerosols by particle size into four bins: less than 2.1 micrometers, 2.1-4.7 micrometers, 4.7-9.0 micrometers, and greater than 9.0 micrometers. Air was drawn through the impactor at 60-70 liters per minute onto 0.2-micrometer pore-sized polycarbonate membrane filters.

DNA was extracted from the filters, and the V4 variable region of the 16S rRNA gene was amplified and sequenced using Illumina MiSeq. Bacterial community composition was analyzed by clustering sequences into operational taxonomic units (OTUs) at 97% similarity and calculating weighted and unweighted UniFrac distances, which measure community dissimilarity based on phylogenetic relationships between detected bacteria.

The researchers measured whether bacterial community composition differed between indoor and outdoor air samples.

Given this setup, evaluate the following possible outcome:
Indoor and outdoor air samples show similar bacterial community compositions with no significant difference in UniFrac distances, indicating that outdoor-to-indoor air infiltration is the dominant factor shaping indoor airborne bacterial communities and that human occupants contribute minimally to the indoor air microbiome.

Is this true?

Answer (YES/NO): NO